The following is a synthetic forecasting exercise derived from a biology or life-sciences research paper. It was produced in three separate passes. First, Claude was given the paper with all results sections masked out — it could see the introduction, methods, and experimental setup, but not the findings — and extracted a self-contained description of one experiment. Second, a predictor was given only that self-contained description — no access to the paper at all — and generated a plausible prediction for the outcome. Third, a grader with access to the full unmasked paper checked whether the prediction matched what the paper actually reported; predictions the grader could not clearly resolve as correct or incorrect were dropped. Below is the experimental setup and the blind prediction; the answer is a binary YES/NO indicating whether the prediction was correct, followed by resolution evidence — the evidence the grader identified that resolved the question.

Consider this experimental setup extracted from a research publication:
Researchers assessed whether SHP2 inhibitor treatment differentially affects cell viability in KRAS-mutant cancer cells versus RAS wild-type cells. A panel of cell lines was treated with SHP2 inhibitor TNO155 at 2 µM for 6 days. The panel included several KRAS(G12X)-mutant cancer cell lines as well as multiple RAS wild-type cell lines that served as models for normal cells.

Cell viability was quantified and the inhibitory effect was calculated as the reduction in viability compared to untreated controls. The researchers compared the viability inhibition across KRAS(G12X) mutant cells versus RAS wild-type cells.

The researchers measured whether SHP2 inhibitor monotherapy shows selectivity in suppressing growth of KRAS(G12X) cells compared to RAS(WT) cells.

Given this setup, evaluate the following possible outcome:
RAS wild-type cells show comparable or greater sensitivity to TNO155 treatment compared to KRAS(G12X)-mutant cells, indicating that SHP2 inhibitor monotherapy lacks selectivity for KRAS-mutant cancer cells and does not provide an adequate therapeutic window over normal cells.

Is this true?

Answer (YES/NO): YES